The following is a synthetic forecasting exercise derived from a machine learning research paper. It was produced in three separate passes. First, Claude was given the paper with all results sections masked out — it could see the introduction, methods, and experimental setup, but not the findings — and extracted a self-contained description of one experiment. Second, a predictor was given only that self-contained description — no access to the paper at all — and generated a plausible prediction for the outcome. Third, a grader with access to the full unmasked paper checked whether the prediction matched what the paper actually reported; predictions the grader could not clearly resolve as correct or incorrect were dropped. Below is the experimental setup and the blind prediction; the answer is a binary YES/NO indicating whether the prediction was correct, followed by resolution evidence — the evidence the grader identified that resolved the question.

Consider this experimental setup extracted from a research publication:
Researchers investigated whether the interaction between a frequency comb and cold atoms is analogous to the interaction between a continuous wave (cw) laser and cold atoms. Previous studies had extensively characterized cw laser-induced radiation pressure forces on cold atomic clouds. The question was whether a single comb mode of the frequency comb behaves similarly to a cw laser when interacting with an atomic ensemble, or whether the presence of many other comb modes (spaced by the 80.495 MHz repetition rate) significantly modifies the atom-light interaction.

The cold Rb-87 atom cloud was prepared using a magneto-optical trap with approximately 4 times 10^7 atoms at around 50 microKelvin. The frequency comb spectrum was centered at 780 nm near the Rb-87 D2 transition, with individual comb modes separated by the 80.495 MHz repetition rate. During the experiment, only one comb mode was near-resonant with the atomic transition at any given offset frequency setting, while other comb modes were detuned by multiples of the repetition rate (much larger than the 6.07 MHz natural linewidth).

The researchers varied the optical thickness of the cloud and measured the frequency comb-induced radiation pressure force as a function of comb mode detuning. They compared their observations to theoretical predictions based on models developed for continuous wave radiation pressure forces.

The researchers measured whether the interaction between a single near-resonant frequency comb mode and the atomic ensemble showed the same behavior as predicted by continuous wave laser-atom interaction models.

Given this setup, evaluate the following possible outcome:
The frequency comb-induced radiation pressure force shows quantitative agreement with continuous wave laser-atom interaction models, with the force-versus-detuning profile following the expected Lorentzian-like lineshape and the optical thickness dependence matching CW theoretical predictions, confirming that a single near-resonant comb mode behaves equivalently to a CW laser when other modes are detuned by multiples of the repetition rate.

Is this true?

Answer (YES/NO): YES